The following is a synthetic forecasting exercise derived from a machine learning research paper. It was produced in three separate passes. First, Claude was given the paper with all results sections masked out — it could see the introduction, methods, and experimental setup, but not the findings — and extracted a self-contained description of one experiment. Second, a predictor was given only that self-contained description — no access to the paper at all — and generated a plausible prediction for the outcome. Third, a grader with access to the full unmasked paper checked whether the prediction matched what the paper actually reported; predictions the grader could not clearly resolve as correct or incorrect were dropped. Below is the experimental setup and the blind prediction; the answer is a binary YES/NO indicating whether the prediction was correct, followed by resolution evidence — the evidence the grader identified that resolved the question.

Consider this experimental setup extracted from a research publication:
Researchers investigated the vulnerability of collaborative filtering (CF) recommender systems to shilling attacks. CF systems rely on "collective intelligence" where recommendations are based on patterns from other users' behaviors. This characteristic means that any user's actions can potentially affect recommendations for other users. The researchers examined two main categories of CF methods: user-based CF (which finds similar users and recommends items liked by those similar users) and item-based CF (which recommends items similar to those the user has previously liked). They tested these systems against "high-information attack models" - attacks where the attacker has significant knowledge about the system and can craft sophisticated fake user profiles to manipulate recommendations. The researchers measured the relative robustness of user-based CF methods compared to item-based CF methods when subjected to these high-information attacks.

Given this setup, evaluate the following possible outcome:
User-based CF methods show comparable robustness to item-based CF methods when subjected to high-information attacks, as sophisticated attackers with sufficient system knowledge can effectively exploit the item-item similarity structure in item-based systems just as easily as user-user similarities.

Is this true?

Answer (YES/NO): NO